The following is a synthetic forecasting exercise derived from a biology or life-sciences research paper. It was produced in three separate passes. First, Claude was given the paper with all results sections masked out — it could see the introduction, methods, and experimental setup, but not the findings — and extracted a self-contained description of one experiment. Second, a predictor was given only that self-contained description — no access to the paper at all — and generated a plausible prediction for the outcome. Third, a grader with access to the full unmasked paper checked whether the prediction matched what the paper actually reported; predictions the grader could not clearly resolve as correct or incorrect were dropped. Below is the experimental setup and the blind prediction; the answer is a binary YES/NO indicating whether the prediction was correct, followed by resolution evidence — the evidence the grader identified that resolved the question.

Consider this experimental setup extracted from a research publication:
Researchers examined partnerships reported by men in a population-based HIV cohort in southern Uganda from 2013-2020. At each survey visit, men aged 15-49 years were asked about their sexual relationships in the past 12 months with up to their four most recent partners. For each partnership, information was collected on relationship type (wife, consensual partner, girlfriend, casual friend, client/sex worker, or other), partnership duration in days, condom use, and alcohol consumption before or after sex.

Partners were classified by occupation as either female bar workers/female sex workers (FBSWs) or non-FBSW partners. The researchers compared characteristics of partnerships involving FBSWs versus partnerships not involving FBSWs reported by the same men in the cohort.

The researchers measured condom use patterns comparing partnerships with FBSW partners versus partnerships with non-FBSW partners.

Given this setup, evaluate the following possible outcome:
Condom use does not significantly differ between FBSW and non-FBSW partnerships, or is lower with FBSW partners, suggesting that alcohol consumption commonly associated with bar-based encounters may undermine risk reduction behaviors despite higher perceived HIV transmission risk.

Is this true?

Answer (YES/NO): NO